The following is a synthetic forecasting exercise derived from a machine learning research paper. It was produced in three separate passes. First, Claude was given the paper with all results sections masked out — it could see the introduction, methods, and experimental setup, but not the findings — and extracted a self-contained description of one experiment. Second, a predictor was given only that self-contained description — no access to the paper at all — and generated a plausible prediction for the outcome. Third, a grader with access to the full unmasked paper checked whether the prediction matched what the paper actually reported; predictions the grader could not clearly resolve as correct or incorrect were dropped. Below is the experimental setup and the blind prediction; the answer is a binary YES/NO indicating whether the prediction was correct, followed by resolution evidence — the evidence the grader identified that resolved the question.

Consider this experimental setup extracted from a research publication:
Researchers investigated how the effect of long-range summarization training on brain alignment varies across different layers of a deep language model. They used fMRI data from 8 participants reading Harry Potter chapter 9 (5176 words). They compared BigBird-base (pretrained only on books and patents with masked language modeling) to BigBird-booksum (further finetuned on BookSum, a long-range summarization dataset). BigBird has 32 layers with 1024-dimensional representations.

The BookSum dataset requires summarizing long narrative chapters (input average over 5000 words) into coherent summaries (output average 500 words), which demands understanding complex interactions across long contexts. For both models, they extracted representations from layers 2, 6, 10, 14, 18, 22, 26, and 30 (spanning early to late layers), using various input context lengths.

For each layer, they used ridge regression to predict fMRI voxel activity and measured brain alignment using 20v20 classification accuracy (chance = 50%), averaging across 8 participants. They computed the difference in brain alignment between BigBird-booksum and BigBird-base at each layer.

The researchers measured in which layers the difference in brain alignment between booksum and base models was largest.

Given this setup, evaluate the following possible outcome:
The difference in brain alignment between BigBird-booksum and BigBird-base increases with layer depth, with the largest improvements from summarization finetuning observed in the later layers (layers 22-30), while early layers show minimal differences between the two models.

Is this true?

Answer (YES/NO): NO